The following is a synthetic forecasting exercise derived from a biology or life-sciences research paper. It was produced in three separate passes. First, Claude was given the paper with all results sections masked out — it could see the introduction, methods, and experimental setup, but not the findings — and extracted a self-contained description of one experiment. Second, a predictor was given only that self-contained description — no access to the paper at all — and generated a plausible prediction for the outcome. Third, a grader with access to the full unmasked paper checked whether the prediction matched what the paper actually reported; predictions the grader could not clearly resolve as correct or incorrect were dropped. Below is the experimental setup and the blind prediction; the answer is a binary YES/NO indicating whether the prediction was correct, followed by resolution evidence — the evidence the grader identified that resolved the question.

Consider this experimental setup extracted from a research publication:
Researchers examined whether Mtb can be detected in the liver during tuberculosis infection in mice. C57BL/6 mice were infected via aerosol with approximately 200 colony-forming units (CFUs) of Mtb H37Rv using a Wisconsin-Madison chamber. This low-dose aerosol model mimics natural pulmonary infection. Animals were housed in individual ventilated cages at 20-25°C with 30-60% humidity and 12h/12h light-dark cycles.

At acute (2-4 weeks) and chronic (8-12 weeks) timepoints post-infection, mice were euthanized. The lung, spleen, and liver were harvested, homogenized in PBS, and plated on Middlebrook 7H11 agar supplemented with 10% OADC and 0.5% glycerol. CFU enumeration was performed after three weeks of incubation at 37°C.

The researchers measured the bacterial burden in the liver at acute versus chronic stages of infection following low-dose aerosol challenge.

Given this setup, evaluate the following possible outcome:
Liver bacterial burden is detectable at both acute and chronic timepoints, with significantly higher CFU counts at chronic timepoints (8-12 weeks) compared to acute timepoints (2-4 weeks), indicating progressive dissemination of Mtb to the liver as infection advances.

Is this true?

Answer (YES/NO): NO